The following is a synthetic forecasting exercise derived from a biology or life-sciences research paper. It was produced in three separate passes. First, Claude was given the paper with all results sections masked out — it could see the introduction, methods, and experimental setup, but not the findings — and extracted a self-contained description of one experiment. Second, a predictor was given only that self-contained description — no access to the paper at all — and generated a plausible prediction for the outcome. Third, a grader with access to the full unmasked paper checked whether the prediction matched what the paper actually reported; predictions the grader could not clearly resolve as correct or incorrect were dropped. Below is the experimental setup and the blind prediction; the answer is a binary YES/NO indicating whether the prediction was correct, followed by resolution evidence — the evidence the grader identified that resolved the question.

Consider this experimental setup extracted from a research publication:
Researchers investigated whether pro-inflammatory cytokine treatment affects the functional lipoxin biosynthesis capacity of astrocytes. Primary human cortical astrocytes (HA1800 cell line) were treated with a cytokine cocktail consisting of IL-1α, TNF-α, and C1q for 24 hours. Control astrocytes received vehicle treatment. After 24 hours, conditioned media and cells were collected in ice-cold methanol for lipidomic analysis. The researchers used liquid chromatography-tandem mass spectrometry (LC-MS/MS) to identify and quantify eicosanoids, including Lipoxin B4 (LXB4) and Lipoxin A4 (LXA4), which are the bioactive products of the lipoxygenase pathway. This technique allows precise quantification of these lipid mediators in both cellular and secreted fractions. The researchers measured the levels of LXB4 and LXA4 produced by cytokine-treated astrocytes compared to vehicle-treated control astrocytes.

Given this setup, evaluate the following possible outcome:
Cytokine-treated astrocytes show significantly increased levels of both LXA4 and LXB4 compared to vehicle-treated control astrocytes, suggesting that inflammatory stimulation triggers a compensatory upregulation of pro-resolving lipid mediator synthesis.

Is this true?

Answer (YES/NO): NO